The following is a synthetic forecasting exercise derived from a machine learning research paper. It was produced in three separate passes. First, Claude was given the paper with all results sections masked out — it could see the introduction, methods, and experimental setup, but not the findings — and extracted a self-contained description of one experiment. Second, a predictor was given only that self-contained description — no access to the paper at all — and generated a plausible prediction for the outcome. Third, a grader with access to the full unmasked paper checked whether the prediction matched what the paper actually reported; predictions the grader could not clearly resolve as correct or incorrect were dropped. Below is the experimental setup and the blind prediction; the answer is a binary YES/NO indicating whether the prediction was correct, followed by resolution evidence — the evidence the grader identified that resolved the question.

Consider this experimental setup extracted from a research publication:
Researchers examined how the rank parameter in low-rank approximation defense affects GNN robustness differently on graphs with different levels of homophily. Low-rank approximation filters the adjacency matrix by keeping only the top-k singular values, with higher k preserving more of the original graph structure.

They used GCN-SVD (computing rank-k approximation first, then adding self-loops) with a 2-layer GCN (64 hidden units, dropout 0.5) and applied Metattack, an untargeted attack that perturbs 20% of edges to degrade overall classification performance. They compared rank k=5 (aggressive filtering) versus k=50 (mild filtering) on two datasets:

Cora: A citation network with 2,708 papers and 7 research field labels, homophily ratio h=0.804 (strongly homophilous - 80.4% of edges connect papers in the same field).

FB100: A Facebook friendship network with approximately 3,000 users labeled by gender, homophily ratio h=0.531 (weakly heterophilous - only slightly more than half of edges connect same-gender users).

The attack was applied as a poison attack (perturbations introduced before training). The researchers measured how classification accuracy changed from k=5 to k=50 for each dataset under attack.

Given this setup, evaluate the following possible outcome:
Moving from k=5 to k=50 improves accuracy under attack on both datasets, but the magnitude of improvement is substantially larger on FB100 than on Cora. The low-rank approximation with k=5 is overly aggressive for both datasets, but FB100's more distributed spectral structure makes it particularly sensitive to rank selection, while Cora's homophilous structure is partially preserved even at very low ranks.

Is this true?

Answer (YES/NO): NO